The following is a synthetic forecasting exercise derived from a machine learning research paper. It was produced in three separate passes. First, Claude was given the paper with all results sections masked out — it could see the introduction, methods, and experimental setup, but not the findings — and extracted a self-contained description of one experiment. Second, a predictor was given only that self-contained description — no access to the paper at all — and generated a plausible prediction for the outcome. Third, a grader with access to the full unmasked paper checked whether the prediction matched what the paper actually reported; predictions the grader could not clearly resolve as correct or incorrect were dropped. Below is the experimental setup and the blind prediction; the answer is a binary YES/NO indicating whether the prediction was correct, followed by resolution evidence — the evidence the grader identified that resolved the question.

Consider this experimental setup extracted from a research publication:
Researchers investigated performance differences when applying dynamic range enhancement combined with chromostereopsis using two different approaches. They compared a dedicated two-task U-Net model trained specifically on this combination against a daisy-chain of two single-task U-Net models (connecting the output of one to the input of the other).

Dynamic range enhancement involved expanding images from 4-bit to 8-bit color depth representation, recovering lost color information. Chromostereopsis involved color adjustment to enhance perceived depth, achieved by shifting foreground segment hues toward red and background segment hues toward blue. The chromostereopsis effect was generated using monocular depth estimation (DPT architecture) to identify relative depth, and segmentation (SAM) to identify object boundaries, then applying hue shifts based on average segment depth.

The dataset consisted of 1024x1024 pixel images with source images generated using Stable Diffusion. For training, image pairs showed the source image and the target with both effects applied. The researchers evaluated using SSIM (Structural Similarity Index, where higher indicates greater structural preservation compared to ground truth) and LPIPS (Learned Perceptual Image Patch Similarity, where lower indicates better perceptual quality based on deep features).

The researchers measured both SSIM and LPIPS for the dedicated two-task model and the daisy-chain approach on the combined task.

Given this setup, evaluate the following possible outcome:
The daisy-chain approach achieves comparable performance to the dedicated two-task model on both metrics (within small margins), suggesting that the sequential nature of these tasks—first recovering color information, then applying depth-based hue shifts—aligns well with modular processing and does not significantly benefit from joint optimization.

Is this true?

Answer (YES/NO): YES